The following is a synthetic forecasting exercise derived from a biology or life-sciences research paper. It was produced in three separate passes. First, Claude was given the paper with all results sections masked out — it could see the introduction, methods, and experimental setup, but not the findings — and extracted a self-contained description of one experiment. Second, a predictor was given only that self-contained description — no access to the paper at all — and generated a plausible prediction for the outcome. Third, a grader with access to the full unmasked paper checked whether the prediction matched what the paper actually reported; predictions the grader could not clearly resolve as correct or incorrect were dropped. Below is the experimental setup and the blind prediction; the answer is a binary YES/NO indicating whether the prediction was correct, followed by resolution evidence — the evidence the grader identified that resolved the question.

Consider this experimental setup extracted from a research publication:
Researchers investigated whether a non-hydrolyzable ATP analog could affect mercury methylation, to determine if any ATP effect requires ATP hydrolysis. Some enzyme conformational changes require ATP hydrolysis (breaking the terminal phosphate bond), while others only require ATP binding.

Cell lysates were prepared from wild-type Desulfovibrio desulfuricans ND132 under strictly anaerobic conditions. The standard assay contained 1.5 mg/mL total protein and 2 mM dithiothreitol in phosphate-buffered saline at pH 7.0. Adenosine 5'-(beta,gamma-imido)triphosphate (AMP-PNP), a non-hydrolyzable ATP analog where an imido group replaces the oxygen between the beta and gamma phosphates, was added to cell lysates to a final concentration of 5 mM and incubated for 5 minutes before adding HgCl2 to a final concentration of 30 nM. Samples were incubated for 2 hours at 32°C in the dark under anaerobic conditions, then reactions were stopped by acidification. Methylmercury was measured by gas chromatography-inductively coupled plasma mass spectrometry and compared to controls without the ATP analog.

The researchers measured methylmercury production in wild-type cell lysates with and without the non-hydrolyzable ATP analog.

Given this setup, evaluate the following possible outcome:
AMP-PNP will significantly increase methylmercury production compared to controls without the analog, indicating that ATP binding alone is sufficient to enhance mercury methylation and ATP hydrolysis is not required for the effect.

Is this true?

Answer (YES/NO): NO